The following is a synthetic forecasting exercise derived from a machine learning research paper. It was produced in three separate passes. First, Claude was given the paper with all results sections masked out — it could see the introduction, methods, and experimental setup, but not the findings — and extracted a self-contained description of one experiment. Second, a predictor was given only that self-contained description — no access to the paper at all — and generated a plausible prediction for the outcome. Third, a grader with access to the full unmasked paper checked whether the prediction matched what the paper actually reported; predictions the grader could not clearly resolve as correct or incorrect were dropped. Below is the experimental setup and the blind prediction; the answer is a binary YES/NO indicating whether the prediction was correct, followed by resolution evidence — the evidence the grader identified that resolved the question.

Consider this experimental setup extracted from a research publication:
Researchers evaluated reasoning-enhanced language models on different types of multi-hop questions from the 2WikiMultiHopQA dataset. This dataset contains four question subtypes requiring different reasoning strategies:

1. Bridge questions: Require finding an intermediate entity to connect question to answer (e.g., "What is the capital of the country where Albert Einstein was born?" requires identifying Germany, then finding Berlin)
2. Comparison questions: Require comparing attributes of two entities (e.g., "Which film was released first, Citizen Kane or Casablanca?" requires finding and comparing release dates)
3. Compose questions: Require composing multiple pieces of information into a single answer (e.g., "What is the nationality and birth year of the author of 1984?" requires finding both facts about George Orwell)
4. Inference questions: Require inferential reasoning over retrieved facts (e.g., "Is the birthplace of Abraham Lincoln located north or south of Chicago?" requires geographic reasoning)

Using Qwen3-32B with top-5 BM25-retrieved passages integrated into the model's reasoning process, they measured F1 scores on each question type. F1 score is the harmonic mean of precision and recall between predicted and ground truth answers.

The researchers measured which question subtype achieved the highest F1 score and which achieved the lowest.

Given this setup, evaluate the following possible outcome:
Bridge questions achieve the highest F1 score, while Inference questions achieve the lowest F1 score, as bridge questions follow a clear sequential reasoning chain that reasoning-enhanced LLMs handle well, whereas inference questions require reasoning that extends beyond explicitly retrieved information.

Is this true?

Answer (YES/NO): NO